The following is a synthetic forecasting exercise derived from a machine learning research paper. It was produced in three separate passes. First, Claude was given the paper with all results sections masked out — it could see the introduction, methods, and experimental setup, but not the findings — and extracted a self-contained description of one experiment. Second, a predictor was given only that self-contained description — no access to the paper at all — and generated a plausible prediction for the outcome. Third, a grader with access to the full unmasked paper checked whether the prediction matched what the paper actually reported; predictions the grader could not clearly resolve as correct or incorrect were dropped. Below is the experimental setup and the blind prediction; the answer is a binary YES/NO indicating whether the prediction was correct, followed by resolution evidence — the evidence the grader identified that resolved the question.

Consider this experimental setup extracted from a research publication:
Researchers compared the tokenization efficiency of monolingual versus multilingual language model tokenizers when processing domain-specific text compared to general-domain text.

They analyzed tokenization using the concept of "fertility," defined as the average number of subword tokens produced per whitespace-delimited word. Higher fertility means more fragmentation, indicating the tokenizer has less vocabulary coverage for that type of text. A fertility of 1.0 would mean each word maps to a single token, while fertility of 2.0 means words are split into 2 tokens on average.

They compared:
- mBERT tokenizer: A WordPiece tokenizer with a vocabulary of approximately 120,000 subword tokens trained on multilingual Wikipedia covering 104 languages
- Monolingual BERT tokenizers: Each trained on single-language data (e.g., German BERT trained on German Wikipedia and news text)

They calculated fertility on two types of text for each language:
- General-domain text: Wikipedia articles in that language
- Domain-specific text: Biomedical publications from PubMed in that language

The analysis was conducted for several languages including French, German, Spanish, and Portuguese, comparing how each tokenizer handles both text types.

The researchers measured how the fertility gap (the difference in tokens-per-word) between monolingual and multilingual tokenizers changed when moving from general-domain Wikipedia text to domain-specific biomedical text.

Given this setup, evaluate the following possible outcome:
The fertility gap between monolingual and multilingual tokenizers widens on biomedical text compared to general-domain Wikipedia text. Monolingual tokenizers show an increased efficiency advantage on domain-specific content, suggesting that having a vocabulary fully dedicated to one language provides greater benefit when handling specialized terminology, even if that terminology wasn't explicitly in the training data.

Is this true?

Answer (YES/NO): YES